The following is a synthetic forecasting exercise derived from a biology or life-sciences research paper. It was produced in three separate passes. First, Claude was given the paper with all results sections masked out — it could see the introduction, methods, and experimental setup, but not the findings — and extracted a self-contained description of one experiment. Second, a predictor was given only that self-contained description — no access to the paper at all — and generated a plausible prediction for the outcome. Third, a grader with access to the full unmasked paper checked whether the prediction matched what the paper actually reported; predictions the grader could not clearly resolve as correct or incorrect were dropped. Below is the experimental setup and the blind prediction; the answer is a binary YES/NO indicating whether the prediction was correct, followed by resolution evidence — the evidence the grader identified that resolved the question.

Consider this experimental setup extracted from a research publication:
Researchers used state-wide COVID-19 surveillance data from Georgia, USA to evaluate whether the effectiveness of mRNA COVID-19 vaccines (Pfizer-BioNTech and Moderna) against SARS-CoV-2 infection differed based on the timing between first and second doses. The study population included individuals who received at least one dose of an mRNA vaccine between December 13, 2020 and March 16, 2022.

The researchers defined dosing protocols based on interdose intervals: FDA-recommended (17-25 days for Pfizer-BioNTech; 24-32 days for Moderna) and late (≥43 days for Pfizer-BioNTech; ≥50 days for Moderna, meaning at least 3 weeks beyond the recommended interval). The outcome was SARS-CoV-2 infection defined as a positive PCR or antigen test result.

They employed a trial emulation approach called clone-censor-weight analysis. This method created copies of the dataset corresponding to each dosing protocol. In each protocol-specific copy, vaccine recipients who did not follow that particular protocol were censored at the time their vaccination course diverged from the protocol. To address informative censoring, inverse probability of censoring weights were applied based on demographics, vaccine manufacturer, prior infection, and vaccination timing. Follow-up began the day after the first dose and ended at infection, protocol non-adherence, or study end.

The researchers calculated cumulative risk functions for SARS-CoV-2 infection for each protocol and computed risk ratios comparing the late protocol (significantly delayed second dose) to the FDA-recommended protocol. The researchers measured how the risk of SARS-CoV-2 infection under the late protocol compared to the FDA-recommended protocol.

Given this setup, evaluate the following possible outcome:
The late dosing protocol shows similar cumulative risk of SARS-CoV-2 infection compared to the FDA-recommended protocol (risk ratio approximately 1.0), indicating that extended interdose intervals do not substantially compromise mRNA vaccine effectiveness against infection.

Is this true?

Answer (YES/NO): NO